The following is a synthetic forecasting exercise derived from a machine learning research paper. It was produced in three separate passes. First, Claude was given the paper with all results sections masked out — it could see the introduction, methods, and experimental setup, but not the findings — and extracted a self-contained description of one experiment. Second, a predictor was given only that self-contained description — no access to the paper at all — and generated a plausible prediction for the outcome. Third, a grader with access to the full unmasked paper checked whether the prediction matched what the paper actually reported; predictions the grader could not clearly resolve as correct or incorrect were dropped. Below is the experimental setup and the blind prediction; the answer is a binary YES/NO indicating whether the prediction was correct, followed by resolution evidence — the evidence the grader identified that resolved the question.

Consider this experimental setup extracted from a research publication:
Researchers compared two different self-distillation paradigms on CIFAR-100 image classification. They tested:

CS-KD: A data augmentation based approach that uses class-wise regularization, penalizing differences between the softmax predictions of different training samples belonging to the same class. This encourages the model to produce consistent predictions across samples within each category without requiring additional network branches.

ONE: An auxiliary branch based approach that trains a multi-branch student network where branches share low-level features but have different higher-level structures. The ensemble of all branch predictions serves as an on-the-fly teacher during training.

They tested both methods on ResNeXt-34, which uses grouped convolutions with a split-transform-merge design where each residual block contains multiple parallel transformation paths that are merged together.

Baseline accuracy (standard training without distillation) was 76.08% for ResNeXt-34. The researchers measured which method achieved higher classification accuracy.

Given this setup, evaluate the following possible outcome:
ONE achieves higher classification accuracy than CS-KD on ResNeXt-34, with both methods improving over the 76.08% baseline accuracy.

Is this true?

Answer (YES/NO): YES